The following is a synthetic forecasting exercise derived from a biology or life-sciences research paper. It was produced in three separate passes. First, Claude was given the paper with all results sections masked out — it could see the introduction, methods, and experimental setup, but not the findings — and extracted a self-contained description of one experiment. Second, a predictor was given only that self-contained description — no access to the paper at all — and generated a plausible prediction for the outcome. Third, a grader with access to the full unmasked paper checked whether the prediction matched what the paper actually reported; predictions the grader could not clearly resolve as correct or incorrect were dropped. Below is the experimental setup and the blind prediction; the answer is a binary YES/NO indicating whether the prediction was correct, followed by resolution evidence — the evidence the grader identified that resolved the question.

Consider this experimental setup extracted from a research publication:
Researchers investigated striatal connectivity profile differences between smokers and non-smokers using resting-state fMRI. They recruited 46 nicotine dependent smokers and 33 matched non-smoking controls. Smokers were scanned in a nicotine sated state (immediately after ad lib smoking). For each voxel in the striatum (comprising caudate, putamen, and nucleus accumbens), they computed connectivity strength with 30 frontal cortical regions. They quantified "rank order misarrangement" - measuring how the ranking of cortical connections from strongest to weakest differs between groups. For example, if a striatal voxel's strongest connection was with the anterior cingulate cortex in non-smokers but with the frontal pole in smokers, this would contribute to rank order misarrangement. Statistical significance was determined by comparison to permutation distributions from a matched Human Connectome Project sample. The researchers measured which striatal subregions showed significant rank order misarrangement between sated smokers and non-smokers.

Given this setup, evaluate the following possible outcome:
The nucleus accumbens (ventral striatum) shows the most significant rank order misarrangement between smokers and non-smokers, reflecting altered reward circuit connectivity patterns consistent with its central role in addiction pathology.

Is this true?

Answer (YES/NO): NO